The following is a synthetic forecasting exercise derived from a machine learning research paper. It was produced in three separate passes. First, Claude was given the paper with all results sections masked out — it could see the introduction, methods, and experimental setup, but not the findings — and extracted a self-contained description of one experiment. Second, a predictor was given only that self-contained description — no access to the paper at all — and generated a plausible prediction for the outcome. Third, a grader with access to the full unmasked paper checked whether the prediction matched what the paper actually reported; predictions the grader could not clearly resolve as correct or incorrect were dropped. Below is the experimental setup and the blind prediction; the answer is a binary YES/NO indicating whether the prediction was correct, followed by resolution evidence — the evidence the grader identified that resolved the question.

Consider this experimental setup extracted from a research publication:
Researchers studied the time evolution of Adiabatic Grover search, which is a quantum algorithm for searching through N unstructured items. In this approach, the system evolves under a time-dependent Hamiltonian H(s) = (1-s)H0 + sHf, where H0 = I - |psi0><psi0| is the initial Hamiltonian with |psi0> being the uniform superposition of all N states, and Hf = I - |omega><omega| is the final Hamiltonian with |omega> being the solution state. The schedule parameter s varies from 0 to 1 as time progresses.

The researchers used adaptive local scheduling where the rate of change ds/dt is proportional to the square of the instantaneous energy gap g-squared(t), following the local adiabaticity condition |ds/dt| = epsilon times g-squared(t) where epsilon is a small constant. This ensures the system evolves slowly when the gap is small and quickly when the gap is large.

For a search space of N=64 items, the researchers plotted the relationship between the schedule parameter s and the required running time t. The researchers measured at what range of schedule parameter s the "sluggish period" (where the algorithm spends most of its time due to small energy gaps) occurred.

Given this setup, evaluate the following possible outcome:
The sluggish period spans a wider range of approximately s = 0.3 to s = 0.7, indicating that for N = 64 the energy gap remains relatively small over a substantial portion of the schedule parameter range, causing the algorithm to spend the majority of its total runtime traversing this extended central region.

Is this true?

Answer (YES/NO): NO